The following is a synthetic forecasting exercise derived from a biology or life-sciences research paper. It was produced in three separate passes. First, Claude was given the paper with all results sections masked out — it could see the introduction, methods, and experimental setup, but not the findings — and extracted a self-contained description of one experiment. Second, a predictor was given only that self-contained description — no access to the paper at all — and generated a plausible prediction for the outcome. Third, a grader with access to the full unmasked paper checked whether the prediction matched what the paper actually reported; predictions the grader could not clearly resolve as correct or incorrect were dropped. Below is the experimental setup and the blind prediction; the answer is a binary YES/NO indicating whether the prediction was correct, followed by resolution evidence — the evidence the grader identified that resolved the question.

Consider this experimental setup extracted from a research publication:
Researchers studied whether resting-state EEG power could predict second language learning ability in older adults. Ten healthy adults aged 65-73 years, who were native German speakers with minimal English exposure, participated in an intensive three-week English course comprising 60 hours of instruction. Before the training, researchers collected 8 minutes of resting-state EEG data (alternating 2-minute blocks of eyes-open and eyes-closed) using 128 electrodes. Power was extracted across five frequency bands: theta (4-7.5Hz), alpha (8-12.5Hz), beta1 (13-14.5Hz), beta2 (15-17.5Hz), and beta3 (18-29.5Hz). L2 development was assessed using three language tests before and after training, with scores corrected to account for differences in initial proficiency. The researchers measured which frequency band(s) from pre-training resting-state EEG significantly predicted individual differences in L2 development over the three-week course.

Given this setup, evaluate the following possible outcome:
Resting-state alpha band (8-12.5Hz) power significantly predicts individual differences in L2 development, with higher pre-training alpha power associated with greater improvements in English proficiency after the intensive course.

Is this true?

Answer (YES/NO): NO